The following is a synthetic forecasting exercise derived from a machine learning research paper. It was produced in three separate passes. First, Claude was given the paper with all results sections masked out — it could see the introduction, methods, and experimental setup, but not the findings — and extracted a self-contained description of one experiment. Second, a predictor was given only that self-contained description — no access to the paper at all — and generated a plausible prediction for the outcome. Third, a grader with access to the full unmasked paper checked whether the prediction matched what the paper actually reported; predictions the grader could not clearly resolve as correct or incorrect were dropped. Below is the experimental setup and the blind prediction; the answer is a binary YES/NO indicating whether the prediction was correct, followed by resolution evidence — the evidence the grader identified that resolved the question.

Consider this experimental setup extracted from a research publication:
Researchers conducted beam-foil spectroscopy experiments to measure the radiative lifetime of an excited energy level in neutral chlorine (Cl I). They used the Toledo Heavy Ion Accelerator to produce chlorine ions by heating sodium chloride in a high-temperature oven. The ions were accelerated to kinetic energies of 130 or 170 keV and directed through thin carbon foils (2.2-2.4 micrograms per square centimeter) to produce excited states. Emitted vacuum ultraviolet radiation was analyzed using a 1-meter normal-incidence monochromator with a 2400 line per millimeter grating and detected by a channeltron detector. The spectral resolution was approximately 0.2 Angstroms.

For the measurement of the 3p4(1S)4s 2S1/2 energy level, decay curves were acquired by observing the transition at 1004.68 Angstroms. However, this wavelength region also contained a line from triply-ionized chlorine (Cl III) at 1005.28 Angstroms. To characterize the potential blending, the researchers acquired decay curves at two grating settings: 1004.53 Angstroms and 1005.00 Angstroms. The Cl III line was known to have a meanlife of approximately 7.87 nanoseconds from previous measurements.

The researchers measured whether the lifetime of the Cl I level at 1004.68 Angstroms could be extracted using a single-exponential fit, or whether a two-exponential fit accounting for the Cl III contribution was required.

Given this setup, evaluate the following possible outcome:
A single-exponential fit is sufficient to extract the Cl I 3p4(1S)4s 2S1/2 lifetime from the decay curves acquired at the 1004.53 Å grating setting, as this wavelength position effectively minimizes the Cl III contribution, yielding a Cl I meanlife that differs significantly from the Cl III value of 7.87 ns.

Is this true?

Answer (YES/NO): NO